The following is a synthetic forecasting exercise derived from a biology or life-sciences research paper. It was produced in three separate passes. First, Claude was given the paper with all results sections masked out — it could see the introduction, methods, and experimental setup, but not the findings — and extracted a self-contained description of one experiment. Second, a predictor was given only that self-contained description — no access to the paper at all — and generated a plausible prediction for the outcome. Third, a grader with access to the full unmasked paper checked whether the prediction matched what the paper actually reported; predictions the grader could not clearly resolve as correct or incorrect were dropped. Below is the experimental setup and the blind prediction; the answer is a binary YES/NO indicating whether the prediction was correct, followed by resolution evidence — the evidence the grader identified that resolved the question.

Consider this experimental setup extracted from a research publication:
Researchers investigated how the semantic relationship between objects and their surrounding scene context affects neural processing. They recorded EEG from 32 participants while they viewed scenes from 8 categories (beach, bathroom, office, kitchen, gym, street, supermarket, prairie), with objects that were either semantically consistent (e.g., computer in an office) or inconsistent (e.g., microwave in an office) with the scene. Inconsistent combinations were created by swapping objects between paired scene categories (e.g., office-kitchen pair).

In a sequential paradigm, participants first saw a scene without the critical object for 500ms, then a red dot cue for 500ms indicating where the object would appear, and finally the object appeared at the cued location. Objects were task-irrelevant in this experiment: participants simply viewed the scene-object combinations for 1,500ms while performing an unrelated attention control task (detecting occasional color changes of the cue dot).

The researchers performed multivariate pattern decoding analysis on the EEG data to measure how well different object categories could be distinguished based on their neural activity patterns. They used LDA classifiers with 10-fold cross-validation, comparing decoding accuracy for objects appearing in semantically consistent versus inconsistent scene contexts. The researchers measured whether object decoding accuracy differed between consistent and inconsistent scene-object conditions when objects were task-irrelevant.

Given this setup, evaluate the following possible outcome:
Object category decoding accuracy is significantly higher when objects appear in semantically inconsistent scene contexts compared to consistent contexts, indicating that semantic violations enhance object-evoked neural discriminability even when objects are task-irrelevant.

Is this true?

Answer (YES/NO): NO